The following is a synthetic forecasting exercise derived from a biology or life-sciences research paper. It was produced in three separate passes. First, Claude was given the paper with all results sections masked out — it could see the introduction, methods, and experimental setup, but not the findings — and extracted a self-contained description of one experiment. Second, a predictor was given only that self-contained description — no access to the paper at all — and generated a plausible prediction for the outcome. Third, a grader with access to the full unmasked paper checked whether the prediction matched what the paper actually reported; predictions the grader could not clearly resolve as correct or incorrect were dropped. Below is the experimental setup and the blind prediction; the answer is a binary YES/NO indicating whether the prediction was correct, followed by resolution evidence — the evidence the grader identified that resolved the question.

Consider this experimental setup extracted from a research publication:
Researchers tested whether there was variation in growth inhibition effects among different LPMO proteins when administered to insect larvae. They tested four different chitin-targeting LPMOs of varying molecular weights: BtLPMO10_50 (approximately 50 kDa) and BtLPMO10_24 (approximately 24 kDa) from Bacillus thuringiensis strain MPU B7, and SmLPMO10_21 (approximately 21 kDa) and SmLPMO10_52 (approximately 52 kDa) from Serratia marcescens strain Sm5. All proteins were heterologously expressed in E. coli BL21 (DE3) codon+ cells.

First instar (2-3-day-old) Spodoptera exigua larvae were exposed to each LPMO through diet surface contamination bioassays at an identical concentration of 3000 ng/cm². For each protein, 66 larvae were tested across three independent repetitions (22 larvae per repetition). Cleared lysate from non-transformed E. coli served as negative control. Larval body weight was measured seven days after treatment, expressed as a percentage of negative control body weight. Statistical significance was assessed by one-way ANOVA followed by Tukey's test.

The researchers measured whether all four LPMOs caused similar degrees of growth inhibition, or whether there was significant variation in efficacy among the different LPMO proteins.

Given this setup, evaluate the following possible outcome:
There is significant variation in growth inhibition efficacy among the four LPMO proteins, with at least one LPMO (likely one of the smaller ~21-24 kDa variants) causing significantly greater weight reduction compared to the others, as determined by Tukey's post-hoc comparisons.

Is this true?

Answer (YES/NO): NO